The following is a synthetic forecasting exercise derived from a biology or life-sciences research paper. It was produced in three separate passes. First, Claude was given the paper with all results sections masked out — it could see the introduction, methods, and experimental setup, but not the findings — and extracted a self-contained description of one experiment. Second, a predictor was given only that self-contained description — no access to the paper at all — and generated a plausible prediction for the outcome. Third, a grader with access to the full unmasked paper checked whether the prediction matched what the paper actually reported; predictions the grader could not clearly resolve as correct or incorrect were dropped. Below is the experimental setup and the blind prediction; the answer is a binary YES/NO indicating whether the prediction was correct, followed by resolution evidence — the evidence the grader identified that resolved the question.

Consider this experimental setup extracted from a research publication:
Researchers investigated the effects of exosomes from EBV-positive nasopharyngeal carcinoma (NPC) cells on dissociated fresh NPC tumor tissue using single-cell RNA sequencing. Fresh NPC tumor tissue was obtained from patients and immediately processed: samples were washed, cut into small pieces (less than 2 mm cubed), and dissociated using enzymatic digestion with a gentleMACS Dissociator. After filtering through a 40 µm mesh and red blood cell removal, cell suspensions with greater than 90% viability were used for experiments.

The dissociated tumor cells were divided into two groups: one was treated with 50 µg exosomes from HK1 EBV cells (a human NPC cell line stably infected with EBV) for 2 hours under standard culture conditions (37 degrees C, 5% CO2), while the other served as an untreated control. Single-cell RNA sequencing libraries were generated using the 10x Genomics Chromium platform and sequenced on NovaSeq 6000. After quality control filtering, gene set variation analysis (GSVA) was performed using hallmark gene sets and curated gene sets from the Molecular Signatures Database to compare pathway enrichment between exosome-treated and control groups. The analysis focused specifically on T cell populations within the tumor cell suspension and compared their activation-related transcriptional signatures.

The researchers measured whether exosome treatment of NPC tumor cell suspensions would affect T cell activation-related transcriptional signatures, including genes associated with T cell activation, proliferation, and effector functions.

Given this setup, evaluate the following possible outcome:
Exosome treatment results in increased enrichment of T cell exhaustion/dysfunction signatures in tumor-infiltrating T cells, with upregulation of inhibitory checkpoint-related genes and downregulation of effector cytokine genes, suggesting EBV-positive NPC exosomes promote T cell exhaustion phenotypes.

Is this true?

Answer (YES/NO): NO